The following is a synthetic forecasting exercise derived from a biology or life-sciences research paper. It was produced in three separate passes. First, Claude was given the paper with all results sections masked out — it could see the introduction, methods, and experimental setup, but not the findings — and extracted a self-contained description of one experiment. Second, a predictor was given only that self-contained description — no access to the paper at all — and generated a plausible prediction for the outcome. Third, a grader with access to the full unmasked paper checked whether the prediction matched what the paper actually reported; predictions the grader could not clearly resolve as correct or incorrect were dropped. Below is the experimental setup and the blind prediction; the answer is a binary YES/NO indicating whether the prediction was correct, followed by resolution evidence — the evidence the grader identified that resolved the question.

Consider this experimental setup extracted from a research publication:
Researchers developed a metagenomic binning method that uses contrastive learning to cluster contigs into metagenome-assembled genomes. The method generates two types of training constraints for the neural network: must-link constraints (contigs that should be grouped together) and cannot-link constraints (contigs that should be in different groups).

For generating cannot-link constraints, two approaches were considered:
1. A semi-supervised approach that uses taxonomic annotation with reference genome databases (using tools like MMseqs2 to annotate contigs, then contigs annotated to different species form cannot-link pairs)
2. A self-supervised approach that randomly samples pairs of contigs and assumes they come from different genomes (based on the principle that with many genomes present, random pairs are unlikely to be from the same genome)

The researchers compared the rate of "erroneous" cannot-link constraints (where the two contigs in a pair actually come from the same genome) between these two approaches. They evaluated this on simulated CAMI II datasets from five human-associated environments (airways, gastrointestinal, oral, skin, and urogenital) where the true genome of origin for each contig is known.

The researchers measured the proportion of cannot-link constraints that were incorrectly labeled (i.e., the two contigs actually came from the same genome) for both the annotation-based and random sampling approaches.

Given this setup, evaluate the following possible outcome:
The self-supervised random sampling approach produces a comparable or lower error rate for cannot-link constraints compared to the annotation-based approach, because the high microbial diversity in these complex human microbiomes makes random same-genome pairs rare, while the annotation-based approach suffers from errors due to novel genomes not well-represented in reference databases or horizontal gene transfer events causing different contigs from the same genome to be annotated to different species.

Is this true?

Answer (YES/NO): NO